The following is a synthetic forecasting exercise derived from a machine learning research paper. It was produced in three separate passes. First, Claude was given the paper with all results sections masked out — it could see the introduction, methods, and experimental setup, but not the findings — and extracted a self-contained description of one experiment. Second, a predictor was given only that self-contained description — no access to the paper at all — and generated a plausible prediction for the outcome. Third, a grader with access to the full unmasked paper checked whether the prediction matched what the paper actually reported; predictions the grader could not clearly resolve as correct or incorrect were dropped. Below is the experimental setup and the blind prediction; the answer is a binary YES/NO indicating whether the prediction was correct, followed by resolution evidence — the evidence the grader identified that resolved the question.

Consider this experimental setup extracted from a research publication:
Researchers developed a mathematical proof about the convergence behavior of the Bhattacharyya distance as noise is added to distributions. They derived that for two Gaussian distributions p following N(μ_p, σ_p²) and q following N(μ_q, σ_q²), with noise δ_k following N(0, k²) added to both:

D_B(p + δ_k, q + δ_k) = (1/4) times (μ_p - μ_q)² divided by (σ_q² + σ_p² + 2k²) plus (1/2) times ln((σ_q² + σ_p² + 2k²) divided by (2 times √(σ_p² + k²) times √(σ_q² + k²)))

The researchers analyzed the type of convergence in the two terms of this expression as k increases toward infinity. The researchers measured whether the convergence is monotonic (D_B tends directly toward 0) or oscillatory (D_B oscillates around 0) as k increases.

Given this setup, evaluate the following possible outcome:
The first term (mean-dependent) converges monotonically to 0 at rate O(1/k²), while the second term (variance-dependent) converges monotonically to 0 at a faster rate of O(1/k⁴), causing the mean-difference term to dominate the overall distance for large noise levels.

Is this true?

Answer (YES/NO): NO